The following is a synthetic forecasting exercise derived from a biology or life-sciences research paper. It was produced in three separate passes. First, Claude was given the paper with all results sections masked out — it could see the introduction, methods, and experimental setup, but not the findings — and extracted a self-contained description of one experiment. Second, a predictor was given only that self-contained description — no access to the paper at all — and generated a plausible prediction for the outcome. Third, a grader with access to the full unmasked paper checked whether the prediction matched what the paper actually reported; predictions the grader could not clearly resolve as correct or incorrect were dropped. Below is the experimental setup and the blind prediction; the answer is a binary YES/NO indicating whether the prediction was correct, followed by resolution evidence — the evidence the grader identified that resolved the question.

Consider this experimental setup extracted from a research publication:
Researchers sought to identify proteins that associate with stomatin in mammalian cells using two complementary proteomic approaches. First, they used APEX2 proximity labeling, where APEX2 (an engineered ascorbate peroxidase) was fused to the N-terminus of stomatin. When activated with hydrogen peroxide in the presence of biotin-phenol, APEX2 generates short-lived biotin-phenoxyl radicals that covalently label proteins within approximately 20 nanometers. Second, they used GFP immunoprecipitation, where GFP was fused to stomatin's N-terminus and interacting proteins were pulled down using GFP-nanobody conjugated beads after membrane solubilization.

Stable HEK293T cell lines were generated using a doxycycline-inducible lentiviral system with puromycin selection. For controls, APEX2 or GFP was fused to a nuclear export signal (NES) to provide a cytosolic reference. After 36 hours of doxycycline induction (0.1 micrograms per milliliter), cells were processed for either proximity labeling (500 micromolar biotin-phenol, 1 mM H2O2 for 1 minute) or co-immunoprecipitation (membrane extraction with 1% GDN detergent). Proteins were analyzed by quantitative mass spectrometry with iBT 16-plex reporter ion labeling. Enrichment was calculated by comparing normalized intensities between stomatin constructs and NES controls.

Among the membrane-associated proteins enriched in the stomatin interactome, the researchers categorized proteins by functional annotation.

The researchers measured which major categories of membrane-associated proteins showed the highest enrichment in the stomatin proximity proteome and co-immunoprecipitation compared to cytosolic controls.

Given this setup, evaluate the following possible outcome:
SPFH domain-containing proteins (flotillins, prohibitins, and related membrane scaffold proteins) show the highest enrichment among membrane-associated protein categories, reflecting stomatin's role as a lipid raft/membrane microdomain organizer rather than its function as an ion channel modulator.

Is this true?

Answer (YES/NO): NO